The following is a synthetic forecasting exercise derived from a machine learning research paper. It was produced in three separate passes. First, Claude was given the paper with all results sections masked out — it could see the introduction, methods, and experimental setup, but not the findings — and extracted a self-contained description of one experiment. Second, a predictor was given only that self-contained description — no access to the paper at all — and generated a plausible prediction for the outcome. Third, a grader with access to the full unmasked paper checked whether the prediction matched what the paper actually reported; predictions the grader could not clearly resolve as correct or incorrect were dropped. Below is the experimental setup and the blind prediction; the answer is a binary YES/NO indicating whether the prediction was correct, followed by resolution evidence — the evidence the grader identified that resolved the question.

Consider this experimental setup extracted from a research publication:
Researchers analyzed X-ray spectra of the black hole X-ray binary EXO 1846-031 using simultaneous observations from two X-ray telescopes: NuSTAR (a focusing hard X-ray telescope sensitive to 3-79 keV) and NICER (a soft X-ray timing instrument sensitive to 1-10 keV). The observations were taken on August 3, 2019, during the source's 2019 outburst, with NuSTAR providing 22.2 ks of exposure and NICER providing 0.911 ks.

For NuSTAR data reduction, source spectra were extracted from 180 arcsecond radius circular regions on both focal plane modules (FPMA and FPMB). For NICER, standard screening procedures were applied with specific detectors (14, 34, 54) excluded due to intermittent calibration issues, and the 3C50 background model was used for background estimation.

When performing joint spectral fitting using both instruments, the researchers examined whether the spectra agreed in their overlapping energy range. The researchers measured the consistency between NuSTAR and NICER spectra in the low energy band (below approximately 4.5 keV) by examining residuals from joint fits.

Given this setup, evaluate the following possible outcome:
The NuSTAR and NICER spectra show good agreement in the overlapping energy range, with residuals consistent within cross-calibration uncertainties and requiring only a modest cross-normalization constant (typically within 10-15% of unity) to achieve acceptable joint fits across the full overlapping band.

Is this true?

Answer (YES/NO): NO